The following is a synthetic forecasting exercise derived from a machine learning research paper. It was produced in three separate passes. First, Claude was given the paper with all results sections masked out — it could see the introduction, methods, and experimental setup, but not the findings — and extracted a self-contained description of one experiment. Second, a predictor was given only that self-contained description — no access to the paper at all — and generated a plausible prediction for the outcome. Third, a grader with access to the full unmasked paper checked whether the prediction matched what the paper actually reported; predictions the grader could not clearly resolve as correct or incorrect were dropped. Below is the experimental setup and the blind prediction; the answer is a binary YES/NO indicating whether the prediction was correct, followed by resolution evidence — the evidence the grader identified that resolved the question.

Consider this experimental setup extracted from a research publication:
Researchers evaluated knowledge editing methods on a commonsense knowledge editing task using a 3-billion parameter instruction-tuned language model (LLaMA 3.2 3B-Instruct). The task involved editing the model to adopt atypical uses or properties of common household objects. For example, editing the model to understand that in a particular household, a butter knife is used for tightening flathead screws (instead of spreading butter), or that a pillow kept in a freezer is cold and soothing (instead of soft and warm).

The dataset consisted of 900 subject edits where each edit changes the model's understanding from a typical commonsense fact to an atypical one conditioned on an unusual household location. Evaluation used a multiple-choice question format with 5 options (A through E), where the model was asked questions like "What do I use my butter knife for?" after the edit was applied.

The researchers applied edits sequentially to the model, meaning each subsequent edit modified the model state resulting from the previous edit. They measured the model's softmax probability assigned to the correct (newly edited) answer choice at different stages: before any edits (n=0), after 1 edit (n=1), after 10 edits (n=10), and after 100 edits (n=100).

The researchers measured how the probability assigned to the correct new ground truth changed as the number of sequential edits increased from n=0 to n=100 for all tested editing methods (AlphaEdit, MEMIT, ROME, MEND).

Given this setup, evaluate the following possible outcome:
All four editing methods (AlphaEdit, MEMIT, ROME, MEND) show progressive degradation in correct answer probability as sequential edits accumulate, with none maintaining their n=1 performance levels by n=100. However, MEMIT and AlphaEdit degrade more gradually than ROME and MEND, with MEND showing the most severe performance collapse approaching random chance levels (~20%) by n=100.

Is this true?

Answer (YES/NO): NO